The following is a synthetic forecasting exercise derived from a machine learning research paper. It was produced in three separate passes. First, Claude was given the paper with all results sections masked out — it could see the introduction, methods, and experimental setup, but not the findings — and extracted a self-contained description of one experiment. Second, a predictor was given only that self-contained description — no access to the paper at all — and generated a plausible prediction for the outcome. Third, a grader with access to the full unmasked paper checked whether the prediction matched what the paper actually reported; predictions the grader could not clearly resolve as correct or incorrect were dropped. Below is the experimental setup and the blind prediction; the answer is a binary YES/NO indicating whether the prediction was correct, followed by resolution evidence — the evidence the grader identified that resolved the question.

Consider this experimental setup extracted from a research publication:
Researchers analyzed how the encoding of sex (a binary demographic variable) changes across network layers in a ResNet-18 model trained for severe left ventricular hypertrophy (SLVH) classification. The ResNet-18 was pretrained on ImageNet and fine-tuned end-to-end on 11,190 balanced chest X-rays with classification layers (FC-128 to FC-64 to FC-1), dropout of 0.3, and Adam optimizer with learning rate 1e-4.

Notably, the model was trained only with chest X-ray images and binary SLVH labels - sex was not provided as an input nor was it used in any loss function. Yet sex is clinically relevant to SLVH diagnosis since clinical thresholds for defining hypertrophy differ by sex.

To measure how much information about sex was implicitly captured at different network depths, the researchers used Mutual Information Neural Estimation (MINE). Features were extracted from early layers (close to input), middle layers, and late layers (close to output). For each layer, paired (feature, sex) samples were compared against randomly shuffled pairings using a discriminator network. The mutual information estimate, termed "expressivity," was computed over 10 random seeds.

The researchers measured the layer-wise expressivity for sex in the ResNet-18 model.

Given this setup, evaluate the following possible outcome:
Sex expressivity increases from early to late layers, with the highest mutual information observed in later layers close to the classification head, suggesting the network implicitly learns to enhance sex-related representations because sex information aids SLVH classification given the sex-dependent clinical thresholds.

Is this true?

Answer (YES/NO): YES